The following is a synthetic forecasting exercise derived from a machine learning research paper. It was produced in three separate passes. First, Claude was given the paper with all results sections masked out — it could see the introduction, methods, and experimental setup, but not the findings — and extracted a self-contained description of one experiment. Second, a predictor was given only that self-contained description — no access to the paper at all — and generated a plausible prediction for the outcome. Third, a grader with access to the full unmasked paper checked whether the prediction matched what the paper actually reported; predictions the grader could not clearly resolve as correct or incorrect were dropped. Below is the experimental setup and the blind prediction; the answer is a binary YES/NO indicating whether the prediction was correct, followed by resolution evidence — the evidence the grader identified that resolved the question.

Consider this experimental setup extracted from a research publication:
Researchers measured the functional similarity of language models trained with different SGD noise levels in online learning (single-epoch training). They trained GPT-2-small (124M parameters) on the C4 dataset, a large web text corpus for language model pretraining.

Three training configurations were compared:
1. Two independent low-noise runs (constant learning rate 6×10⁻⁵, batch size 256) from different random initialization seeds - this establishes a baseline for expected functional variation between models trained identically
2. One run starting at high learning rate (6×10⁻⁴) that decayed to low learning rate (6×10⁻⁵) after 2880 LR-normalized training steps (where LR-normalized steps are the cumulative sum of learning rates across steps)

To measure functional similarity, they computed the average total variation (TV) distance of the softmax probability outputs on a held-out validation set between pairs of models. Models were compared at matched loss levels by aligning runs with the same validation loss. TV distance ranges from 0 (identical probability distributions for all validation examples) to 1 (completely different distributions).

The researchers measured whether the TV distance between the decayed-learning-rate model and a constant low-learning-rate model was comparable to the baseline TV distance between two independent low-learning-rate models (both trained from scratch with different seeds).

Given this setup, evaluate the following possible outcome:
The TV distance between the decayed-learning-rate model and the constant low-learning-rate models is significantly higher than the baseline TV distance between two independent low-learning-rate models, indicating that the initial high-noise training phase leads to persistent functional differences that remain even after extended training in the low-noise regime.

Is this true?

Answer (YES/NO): NO